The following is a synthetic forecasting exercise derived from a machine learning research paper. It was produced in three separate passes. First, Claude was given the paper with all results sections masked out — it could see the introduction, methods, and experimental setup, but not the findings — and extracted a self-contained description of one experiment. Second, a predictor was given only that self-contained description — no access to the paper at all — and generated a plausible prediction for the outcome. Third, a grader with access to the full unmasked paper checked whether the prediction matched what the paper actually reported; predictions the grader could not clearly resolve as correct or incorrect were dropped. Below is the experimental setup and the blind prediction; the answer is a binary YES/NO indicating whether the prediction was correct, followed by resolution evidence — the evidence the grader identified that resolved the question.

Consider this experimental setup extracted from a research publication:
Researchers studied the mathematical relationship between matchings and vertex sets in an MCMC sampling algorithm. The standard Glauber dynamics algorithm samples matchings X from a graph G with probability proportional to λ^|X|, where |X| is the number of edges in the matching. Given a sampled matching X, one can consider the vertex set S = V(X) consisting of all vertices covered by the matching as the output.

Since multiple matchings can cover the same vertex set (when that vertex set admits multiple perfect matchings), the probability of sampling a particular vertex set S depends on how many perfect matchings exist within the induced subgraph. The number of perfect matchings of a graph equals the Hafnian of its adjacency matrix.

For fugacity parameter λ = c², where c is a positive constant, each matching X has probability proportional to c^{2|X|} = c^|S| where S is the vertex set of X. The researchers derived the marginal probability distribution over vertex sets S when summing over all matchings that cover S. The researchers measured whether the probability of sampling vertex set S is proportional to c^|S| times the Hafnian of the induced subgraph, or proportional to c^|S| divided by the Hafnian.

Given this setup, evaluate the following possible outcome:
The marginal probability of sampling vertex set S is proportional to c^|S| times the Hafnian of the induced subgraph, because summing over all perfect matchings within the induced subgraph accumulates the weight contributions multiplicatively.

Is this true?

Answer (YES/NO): YES